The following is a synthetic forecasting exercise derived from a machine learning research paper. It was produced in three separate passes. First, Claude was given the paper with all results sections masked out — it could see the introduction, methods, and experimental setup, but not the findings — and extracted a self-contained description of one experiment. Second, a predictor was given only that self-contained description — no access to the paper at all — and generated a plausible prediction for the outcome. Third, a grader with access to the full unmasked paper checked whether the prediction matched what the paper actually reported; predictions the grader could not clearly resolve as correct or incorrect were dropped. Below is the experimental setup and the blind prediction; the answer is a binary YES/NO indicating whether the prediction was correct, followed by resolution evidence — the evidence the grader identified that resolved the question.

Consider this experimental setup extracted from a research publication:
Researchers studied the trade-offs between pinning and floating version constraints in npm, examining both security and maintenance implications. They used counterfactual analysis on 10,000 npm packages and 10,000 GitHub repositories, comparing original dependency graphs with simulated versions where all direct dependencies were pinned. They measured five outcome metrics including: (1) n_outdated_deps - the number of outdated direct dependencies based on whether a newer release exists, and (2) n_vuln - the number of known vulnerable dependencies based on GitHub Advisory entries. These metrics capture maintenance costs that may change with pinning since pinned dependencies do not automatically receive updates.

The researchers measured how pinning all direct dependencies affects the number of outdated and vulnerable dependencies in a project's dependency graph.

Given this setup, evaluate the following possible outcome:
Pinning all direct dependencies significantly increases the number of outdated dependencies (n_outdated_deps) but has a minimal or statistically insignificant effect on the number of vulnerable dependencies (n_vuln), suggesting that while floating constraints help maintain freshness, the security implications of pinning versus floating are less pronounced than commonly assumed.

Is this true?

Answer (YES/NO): NO